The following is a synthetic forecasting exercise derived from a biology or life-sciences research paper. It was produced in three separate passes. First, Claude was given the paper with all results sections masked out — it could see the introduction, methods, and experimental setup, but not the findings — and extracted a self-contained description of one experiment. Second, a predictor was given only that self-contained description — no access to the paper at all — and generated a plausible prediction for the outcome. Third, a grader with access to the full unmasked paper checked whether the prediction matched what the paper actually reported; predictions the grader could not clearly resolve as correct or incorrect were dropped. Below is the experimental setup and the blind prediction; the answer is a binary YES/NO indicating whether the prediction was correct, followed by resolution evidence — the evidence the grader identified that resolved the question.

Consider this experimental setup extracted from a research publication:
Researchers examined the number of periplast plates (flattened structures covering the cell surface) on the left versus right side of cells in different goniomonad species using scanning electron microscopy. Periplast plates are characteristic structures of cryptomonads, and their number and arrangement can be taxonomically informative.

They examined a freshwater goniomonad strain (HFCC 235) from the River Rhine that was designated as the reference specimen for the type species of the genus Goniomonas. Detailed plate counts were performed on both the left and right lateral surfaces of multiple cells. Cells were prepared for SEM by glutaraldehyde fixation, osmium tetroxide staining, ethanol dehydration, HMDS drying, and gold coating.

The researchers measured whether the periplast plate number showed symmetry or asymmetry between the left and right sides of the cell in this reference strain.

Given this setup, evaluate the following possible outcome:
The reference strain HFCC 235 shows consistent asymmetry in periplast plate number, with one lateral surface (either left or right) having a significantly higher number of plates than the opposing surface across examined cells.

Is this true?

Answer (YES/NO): NO